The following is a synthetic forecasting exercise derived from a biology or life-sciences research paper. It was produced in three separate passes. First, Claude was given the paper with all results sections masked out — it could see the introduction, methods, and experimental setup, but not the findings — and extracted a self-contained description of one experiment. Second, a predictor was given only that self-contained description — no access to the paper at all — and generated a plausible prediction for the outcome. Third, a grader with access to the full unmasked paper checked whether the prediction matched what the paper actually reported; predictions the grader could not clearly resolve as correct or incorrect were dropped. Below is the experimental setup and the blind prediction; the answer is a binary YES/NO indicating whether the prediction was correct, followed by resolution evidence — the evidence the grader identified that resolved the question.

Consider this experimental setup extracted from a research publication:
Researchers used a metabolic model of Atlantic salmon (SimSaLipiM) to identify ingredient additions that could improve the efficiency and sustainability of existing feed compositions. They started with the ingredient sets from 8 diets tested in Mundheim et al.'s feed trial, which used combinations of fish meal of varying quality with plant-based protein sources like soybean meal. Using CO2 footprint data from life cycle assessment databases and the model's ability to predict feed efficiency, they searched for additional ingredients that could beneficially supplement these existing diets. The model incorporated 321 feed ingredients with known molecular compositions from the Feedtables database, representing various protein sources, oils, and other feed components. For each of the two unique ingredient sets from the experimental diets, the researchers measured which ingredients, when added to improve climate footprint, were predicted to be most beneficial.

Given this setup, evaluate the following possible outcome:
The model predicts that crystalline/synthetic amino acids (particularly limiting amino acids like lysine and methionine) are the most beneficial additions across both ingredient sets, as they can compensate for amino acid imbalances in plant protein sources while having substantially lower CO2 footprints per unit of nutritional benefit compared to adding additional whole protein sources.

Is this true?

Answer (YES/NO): NO